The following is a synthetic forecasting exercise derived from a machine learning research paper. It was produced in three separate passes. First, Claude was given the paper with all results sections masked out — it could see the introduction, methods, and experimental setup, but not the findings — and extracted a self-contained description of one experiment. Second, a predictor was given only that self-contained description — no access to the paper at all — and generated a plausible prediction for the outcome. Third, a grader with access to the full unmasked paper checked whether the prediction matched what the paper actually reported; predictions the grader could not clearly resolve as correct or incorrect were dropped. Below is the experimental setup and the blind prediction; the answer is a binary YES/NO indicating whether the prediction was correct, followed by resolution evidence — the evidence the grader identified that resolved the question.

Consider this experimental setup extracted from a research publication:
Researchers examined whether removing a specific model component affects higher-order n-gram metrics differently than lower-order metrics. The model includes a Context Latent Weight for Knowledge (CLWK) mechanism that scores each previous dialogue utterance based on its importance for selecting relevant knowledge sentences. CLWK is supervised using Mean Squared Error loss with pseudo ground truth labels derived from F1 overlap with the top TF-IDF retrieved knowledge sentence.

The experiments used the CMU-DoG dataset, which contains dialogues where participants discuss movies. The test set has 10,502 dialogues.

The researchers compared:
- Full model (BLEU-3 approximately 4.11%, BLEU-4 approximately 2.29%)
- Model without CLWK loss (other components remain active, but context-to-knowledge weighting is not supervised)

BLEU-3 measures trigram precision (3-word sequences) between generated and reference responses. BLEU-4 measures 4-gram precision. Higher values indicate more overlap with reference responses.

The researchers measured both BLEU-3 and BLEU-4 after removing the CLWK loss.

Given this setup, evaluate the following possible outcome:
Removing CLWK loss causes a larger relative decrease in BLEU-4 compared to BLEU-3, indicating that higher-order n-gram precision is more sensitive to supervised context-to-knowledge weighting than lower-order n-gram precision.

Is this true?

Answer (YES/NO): NO